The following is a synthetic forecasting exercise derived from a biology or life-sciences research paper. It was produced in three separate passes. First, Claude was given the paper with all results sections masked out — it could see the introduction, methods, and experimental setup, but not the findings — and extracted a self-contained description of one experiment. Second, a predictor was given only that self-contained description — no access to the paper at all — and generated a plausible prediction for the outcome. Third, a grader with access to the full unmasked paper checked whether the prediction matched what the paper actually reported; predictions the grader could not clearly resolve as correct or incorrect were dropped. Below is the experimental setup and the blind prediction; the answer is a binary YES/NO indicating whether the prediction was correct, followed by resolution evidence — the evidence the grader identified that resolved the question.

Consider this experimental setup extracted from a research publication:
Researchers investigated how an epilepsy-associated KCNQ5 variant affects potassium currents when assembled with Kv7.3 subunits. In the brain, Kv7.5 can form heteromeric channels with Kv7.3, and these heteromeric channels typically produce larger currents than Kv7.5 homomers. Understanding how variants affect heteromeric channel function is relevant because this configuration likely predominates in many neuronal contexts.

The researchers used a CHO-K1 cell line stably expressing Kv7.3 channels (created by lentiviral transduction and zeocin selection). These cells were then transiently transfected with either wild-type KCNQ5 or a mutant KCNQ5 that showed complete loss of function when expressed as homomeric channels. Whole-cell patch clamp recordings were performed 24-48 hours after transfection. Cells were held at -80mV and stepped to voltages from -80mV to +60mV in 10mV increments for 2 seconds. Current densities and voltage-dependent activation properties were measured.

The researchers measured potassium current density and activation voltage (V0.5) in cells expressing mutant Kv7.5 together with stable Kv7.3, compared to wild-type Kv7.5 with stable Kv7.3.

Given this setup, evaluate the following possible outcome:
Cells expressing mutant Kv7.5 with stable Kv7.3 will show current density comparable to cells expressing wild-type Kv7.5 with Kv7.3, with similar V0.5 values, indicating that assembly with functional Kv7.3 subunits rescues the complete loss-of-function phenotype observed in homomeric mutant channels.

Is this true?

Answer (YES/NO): NO